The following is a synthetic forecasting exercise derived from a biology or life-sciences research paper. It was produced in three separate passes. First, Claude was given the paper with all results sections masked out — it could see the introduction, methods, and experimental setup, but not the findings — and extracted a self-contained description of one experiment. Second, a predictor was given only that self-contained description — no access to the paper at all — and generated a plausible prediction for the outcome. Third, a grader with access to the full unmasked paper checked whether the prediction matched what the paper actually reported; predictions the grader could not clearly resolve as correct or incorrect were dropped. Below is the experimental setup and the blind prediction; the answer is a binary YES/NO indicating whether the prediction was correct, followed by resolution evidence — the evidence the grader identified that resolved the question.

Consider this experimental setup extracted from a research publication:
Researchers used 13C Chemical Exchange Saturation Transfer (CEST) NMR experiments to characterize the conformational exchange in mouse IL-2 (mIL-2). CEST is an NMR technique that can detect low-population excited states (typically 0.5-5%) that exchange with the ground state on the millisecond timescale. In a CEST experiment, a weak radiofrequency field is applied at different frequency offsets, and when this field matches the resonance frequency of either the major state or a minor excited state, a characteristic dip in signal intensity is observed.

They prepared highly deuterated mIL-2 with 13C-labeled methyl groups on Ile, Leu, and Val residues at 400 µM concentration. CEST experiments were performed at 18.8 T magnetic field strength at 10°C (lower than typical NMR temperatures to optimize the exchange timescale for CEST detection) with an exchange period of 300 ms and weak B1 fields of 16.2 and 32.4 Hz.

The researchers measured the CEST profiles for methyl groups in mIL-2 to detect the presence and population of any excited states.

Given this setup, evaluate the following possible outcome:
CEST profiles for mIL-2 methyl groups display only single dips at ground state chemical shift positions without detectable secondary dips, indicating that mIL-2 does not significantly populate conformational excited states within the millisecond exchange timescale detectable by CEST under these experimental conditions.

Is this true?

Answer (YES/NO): NO